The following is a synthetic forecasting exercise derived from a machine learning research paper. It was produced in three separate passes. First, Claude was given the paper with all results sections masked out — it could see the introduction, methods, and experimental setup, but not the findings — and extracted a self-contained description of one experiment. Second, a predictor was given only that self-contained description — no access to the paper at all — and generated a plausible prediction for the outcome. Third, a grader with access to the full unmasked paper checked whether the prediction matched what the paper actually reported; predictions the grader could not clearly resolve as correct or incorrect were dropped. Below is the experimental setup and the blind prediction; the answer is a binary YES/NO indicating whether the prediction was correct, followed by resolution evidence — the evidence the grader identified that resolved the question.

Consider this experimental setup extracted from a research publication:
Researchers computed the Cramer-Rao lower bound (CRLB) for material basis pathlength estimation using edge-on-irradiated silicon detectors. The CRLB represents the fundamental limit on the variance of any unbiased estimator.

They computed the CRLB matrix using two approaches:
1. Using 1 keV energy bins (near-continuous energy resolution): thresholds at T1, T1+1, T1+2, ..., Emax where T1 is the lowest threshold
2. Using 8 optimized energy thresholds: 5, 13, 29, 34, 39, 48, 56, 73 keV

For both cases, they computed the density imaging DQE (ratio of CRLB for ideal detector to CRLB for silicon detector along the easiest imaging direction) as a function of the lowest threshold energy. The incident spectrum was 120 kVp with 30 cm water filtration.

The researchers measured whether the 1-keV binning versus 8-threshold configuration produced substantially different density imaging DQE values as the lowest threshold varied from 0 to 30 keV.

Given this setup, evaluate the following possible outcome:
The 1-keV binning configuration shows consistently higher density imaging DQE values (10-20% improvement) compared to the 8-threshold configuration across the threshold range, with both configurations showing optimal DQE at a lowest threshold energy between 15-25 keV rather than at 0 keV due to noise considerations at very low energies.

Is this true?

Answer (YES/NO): NO